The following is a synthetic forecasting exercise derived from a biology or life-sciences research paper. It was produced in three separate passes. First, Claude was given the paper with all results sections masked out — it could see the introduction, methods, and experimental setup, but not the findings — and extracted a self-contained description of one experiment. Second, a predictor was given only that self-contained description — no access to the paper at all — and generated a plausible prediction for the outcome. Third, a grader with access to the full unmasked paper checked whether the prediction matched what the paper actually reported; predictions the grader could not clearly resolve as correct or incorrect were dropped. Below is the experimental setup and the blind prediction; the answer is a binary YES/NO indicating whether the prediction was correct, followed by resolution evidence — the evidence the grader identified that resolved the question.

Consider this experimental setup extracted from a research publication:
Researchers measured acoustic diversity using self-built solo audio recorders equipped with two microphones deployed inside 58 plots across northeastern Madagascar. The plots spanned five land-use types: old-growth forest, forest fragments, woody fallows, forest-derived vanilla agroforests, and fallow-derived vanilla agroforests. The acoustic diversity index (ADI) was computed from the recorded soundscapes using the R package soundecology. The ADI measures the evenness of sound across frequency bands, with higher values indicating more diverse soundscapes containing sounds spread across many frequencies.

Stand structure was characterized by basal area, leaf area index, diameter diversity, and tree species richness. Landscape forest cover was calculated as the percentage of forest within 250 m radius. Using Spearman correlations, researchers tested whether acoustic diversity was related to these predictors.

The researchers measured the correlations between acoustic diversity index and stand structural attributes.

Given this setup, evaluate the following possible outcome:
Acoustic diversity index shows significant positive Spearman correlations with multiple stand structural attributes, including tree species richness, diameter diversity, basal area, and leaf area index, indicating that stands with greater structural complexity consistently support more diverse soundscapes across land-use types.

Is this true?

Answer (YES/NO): NO